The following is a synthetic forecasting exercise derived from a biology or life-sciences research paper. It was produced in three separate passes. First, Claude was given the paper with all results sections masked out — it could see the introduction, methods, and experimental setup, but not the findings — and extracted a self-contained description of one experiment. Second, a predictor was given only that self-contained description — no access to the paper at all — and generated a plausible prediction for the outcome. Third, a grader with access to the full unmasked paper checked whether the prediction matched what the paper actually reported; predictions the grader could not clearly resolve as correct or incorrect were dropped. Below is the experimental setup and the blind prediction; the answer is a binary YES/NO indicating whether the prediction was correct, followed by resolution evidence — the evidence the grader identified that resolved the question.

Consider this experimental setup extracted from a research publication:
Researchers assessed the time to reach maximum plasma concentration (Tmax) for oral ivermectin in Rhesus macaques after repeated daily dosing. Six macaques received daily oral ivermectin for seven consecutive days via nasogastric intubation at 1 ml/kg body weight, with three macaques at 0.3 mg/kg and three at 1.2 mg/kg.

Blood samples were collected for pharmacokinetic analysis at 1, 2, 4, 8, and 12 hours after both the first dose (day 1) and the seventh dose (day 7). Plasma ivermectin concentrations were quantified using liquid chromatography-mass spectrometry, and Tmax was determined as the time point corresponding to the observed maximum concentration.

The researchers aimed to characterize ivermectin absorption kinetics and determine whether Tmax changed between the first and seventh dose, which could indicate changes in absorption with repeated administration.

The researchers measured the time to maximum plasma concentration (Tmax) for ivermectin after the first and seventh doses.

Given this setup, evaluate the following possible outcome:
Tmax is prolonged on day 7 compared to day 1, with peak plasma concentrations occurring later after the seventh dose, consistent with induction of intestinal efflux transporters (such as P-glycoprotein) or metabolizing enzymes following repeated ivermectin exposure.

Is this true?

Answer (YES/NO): YES